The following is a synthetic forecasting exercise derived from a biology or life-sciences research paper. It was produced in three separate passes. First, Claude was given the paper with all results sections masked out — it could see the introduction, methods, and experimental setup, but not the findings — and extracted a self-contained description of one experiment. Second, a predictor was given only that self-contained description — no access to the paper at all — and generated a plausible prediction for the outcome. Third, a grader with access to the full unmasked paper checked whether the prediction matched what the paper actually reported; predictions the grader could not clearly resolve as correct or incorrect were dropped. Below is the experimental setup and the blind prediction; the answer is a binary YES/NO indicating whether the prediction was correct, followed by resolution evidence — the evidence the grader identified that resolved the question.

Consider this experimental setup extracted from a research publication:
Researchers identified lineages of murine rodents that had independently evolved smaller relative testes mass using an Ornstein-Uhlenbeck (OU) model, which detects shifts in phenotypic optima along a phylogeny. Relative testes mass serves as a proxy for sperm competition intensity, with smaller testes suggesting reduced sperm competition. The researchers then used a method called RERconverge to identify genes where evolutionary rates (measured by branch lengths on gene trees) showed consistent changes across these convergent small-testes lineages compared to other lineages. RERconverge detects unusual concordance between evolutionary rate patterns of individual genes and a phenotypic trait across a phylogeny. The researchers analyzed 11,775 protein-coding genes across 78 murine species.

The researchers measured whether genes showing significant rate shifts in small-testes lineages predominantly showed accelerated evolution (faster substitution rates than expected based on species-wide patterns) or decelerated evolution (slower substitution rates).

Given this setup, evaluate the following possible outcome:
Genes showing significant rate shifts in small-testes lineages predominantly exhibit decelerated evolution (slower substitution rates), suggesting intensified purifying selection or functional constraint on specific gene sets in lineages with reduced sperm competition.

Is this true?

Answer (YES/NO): NO